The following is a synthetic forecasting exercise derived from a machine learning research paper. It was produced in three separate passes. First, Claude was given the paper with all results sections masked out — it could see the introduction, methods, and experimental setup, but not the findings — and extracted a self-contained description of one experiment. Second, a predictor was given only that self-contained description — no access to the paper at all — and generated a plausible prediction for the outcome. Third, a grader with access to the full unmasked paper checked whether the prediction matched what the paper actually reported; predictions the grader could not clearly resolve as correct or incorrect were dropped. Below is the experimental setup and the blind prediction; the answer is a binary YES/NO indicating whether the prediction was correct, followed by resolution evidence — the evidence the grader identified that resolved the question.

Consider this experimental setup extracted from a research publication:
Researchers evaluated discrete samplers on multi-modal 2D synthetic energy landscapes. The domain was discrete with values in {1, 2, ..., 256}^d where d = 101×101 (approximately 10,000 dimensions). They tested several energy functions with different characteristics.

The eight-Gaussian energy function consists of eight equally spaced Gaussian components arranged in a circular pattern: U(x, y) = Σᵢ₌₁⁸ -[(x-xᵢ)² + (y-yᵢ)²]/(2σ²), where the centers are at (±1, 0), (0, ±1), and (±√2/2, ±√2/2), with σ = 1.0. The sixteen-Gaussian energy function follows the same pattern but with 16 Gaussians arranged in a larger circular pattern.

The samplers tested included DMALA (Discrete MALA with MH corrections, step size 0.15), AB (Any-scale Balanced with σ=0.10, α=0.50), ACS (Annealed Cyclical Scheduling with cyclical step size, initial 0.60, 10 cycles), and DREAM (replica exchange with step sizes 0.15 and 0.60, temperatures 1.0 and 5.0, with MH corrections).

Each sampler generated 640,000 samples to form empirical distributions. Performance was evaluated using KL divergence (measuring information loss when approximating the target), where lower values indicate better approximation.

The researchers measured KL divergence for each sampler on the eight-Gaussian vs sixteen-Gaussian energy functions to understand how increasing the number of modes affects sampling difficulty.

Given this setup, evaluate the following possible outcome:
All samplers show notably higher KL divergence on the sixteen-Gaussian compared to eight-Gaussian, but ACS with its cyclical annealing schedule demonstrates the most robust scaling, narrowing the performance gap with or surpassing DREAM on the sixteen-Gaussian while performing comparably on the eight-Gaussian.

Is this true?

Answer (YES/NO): NO